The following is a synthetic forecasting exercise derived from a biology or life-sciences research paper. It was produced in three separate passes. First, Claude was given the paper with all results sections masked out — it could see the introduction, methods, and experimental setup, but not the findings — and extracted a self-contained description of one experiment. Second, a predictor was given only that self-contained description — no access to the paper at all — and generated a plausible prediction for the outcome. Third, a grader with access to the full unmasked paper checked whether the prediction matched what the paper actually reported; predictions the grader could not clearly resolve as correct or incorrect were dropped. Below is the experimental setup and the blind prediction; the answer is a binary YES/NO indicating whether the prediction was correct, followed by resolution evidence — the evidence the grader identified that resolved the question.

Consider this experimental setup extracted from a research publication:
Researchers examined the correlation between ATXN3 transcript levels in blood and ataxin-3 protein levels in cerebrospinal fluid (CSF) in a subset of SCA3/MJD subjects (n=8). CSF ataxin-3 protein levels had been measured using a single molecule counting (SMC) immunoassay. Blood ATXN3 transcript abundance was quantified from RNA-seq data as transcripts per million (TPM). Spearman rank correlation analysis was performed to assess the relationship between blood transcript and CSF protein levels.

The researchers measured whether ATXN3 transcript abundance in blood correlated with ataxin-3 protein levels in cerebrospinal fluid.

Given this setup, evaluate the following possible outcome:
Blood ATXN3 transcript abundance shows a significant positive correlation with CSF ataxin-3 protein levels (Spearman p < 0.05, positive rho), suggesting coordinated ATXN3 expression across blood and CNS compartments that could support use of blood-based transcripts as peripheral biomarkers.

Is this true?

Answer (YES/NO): YES